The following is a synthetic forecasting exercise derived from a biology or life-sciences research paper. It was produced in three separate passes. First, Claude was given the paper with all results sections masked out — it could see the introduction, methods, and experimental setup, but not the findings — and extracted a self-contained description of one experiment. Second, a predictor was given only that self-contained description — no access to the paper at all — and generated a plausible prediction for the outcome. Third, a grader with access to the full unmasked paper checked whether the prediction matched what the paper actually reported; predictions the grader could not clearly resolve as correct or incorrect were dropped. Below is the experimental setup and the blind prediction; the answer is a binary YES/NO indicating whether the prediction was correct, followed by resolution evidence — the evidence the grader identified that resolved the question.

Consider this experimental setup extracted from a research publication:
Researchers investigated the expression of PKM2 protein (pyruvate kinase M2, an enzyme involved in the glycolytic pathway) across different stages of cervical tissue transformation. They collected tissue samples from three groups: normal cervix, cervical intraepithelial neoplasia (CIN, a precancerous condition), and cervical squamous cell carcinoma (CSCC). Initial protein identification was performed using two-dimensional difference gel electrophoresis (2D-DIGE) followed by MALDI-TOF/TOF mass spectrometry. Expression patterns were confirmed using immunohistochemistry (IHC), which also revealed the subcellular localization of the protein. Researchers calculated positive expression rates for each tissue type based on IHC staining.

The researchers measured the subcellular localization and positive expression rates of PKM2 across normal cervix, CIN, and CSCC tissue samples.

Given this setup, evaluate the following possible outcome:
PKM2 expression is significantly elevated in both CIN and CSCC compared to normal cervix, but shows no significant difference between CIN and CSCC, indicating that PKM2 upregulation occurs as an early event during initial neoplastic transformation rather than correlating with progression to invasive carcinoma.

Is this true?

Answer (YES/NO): NO